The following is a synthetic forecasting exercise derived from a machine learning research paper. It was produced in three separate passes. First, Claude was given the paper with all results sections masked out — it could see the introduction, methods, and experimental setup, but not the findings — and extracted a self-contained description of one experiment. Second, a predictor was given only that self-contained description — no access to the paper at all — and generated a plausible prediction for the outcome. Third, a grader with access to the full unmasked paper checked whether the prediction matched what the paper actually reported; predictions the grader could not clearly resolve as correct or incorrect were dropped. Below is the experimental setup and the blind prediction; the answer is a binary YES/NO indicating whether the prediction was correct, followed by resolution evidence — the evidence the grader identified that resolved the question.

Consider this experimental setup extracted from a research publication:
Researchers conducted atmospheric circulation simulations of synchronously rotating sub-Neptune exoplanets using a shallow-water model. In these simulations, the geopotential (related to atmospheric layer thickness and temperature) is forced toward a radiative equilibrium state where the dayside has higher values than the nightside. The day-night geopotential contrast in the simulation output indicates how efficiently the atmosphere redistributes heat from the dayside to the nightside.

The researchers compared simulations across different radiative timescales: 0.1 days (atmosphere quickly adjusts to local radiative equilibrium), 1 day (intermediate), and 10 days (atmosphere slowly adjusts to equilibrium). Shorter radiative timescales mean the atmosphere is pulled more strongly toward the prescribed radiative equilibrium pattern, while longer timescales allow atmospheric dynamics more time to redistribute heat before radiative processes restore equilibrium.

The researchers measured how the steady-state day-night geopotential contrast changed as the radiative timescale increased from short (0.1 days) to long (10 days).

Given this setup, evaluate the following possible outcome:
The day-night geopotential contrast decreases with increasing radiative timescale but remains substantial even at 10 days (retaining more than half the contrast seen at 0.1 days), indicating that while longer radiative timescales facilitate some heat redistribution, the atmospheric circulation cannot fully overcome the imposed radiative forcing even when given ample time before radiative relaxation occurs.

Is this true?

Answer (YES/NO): NO